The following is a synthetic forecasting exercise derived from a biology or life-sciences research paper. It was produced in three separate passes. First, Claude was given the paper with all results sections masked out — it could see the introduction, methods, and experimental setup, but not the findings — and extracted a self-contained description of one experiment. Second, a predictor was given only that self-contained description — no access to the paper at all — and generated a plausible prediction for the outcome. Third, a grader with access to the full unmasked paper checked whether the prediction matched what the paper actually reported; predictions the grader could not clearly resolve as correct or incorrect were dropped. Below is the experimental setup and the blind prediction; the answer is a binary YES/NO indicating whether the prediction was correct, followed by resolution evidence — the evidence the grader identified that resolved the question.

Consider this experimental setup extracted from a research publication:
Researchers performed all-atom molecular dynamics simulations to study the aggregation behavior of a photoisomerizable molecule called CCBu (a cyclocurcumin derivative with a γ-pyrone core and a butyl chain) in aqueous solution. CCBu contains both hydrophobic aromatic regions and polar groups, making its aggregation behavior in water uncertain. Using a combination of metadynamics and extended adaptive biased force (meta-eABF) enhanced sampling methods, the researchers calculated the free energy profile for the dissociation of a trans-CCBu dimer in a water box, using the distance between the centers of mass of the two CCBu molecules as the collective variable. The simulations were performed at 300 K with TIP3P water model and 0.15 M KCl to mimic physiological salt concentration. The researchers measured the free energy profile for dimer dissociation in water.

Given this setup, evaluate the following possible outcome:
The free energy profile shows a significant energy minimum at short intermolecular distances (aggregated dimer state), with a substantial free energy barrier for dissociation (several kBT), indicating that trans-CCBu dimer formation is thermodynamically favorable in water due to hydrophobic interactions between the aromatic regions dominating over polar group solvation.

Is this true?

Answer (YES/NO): YES